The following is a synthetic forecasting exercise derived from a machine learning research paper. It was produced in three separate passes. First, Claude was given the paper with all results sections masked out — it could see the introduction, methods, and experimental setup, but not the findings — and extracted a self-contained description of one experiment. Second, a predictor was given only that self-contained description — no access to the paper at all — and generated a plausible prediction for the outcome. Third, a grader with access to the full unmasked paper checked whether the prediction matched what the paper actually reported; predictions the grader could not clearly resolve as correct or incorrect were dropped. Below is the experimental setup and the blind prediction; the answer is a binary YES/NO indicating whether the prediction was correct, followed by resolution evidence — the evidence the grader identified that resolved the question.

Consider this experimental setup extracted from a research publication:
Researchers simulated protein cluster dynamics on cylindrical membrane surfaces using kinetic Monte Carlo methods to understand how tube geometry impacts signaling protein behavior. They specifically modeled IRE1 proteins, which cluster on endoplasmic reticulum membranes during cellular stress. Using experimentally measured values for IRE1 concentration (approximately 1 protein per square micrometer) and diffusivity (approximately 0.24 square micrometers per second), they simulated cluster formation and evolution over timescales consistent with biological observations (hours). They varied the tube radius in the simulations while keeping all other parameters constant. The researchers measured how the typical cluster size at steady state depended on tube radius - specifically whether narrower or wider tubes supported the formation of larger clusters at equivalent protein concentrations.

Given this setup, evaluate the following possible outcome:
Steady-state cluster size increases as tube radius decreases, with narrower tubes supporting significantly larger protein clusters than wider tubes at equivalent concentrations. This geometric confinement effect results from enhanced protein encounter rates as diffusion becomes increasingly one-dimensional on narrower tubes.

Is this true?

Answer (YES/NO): NO